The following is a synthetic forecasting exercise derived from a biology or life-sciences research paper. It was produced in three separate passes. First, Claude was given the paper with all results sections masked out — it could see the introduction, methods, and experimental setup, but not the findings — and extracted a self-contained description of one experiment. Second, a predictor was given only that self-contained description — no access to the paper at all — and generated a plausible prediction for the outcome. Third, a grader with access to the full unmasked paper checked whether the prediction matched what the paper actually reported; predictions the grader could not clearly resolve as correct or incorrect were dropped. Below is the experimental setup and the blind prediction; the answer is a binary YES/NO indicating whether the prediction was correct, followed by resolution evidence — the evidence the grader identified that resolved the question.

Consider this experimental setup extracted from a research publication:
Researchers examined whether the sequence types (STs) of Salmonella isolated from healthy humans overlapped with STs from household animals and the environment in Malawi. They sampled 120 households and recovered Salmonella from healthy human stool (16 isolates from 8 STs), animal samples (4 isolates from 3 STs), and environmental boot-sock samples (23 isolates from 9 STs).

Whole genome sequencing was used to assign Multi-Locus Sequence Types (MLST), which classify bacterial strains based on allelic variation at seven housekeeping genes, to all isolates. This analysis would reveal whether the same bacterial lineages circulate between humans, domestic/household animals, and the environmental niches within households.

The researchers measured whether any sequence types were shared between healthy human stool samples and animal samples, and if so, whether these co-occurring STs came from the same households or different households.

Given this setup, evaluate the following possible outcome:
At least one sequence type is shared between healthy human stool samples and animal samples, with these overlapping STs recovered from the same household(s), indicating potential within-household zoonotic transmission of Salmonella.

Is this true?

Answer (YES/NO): NO